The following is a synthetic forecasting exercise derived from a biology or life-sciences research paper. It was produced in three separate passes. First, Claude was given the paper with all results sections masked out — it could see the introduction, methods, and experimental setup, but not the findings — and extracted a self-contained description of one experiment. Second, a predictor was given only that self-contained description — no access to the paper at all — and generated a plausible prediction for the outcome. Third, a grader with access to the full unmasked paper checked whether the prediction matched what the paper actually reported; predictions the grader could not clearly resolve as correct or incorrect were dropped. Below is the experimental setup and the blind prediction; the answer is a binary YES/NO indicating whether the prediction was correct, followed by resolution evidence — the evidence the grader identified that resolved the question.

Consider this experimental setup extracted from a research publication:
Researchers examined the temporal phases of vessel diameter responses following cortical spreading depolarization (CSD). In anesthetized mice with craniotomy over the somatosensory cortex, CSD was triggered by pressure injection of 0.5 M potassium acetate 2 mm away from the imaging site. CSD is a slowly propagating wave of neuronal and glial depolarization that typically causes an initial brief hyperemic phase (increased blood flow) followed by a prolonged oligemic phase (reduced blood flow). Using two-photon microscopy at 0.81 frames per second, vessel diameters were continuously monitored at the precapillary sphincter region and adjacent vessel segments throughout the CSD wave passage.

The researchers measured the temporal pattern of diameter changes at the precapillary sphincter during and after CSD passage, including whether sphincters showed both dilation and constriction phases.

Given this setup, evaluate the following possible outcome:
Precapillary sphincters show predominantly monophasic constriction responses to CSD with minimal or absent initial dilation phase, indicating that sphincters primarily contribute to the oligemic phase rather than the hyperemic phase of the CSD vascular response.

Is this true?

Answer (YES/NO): NO